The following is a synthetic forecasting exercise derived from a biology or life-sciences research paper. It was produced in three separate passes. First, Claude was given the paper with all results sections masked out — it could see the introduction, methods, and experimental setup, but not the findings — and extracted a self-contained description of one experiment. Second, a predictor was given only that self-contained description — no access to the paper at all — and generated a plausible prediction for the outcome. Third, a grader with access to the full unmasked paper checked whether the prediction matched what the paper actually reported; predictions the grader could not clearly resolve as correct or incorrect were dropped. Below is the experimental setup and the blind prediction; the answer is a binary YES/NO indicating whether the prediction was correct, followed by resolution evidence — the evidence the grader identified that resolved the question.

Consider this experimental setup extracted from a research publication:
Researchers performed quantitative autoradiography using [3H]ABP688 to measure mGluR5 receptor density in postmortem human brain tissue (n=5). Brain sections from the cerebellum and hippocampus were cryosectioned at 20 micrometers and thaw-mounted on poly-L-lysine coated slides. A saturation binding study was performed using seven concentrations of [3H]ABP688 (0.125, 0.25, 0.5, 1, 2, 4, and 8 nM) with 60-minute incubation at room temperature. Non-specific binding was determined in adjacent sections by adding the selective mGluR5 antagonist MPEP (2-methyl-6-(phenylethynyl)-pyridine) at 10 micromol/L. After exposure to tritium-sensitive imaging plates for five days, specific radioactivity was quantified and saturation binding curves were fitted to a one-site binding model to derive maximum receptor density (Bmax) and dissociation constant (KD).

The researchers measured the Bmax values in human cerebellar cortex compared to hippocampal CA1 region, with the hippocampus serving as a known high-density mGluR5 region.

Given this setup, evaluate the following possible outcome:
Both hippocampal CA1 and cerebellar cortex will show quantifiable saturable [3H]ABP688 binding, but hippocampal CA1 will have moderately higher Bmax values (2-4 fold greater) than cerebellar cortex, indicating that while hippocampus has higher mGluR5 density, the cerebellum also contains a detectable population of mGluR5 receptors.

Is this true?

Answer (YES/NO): NO